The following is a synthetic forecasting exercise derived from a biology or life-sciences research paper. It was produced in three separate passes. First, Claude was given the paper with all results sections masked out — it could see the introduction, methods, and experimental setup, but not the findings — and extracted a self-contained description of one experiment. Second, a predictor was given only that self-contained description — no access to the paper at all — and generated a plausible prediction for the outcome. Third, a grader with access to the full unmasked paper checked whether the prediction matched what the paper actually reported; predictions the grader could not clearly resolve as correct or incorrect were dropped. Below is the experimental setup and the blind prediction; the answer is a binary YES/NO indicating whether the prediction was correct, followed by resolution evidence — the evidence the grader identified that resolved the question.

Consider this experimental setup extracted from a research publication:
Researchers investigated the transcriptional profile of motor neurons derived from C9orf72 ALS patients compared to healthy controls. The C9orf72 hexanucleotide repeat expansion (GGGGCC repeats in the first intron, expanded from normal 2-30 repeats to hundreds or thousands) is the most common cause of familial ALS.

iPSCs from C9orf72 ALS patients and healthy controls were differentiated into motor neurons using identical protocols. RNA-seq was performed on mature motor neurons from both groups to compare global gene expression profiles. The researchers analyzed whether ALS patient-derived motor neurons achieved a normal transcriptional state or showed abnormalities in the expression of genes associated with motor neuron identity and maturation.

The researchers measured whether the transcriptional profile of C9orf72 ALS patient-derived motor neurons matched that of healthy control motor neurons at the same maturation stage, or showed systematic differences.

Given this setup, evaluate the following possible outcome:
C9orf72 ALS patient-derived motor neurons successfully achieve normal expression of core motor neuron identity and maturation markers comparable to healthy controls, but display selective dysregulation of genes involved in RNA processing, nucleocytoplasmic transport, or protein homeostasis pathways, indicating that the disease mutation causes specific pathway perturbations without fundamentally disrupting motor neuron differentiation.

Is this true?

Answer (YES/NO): NO